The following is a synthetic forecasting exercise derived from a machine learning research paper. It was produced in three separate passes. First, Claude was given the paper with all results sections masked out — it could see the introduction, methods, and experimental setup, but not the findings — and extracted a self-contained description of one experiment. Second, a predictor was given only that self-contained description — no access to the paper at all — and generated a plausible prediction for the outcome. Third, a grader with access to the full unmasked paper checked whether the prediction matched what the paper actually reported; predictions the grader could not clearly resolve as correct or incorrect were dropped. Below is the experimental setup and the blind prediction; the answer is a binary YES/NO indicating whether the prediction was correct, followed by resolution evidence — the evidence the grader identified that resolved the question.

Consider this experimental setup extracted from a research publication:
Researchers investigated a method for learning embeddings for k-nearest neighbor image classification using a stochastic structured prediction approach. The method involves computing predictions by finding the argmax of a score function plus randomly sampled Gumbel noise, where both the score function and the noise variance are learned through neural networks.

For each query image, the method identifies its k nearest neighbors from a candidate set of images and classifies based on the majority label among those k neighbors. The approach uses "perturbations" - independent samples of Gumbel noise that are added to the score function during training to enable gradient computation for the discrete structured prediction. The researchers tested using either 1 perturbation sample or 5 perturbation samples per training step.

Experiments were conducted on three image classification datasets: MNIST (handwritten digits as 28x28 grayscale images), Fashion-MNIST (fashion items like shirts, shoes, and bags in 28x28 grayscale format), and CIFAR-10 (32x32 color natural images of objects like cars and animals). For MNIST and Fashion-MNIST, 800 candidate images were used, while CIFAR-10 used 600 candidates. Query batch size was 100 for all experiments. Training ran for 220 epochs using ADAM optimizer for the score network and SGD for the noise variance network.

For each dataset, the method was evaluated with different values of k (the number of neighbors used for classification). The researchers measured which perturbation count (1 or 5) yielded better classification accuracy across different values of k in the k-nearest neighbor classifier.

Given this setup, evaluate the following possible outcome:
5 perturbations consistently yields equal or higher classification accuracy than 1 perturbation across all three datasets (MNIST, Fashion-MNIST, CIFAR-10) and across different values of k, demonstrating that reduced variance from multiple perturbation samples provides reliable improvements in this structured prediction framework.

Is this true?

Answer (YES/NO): NO